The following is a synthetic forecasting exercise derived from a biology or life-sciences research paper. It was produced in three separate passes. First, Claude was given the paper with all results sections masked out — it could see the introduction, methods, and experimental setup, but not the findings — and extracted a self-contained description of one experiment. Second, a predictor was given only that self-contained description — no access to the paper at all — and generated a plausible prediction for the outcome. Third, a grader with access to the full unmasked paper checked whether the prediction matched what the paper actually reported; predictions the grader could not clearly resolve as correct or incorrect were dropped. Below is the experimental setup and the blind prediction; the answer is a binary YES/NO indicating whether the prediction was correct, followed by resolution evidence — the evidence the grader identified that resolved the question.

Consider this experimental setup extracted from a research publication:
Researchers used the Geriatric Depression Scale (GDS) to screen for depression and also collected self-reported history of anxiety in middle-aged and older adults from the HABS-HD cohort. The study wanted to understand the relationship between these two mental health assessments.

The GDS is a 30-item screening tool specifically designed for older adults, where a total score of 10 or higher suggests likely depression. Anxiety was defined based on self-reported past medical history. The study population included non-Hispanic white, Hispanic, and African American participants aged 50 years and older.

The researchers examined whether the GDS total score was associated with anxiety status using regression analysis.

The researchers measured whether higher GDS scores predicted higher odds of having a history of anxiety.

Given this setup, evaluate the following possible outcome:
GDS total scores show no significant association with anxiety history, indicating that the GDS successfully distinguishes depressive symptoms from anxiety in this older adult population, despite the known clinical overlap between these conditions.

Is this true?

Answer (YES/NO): NO